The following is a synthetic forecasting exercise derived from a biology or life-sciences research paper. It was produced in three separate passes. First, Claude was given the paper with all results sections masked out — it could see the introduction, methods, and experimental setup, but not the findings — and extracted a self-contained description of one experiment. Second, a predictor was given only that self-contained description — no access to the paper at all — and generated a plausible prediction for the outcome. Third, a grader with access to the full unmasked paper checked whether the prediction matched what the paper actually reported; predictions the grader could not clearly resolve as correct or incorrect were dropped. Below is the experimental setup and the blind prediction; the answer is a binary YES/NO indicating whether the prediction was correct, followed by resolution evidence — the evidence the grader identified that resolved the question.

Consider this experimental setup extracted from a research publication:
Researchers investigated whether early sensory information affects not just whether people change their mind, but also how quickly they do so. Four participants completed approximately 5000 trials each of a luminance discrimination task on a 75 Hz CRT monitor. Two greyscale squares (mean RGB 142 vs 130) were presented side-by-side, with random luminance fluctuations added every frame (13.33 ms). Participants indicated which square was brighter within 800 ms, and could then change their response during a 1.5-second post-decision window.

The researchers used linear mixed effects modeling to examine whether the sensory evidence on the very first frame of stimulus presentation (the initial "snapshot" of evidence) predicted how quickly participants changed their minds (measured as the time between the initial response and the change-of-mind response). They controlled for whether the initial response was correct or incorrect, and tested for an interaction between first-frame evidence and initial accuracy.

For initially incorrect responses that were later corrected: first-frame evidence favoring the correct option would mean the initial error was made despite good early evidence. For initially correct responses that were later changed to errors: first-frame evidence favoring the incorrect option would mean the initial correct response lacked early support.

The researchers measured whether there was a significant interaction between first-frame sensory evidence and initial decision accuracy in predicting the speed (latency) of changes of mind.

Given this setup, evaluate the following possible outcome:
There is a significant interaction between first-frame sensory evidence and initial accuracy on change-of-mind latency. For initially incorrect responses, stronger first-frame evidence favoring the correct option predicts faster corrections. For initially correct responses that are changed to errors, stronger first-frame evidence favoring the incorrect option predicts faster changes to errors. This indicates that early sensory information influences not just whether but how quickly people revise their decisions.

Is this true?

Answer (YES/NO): YES